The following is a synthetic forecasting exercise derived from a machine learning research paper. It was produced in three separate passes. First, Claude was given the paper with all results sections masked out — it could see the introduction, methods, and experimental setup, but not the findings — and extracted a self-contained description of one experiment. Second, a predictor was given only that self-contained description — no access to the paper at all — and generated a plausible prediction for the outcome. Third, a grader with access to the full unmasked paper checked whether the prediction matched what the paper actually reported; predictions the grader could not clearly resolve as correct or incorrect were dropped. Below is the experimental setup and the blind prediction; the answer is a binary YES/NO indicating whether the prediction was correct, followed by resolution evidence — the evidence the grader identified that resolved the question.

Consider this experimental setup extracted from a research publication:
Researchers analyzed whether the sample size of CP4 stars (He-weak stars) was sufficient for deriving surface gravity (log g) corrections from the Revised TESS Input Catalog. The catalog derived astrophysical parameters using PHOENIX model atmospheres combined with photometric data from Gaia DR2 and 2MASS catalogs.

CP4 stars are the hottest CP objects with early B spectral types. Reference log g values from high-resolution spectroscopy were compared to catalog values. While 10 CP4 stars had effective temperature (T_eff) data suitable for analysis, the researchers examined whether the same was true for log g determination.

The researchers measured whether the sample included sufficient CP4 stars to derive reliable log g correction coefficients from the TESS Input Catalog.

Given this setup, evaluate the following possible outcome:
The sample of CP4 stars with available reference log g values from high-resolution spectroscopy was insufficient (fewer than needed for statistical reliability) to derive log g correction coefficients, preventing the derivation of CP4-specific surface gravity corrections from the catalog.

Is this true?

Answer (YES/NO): YES